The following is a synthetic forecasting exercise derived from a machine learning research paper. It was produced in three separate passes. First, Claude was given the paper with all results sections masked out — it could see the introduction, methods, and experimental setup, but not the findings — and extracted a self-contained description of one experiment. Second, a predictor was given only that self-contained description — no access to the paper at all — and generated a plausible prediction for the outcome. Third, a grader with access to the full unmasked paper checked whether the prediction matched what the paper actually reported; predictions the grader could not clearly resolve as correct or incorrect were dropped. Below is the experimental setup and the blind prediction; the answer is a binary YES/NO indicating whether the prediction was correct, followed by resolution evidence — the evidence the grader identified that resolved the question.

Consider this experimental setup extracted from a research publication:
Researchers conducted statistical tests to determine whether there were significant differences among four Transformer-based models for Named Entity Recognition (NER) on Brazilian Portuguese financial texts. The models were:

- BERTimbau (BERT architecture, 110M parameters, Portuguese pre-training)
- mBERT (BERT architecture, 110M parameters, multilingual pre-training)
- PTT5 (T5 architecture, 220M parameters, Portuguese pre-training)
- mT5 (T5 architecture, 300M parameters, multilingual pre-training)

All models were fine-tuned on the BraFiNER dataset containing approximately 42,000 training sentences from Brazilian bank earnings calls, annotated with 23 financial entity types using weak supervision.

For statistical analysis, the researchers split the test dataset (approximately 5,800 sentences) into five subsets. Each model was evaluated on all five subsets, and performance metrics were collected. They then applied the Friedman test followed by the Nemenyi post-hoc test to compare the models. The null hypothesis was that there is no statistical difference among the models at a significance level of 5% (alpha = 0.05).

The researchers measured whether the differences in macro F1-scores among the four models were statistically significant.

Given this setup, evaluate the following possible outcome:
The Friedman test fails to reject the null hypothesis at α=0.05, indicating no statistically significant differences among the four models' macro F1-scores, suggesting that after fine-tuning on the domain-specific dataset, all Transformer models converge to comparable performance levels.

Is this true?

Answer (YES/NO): YES